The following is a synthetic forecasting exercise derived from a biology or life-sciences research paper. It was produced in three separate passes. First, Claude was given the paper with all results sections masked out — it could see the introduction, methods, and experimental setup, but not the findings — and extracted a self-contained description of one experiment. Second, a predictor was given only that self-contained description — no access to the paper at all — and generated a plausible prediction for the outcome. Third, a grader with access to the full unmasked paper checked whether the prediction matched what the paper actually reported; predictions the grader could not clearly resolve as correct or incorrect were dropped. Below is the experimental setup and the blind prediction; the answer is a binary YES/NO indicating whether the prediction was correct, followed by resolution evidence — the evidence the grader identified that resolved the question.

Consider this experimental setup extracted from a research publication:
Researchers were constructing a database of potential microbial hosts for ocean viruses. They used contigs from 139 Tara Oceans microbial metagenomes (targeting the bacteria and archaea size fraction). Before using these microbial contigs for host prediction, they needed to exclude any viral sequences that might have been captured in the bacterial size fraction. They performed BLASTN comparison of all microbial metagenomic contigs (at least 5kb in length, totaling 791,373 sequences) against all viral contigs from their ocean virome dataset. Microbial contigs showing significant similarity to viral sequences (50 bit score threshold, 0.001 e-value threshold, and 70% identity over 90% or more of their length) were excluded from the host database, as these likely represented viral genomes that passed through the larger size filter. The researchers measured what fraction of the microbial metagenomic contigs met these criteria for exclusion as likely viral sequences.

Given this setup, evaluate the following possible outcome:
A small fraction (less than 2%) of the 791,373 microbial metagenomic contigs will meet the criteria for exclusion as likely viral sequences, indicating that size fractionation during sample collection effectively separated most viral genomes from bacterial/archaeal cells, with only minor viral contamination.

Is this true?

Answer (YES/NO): NO